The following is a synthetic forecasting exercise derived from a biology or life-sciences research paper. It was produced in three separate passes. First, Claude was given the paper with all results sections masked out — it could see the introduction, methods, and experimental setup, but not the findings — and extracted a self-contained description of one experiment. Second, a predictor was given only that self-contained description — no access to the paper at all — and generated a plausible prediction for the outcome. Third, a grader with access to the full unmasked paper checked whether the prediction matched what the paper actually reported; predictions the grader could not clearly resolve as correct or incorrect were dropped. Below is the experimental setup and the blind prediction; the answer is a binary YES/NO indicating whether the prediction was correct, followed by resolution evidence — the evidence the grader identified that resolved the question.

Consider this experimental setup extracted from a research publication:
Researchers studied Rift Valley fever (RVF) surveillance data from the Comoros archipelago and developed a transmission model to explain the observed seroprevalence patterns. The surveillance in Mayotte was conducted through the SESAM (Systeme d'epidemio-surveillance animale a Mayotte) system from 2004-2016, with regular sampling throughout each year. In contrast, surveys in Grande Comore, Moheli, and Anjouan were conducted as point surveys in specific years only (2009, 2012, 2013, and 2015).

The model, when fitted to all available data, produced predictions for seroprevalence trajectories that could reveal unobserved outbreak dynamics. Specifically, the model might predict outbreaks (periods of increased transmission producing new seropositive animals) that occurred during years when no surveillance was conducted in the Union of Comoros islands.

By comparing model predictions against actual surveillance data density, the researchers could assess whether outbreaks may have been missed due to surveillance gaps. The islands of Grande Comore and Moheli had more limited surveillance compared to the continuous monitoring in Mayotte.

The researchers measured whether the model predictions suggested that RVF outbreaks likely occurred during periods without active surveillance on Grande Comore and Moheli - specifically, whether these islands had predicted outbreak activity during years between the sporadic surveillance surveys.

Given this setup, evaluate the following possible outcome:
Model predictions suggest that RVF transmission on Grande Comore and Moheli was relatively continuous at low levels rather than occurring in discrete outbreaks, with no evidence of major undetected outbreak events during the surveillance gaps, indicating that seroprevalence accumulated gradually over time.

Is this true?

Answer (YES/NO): NO